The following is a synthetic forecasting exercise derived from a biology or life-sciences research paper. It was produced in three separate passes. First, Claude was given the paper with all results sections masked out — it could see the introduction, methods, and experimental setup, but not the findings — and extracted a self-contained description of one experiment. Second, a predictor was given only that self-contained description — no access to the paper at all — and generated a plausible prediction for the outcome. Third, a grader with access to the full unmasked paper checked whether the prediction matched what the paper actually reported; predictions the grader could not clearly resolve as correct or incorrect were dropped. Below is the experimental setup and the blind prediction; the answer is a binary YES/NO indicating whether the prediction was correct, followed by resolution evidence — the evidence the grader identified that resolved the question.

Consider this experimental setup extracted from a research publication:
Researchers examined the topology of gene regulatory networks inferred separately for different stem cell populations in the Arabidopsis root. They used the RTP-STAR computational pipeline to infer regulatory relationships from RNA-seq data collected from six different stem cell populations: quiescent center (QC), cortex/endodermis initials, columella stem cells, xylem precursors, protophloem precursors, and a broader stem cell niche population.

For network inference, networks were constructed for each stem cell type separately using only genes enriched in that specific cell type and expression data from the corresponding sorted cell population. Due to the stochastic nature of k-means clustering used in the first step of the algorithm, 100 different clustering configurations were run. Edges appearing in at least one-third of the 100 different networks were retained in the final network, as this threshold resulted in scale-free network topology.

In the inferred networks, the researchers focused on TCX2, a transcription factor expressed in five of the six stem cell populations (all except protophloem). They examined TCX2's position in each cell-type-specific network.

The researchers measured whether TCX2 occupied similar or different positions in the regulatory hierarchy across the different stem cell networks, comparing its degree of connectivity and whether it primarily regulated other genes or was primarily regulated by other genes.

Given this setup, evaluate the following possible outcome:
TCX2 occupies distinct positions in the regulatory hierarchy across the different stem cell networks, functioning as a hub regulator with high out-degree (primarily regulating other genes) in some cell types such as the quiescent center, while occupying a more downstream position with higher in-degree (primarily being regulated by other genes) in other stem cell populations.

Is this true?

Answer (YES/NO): NO